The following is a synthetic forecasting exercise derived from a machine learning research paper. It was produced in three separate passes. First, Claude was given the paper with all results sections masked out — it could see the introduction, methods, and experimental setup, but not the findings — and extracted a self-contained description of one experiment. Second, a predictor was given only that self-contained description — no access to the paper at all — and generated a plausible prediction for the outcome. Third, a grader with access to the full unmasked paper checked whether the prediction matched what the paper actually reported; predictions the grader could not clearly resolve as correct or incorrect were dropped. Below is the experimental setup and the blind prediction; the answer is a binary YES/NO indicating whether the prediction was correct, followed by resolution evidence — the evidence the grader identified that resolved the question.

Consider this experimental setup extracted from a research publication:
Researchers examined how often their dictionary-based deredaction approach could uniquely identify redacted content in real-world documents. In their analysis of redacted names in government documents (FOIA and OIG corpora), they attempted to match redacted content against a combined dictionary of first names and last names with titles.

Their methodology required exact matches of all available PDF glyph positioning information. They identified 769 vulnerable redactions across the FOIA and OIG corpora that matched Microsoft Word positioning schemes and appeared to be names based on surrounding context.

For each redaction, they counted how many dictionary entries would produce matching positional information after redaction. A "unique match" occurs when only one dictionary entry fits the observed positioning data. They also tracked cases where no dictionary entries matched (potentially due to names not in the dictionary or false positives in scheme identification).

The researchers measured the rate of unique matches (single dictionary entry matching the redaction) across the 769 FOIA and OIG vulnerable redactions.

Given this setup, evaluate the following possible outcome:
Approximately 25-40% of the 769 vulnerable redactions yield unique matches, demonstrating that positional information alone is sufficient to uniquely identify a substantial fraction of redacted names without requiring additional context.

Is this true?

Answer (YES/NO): NO